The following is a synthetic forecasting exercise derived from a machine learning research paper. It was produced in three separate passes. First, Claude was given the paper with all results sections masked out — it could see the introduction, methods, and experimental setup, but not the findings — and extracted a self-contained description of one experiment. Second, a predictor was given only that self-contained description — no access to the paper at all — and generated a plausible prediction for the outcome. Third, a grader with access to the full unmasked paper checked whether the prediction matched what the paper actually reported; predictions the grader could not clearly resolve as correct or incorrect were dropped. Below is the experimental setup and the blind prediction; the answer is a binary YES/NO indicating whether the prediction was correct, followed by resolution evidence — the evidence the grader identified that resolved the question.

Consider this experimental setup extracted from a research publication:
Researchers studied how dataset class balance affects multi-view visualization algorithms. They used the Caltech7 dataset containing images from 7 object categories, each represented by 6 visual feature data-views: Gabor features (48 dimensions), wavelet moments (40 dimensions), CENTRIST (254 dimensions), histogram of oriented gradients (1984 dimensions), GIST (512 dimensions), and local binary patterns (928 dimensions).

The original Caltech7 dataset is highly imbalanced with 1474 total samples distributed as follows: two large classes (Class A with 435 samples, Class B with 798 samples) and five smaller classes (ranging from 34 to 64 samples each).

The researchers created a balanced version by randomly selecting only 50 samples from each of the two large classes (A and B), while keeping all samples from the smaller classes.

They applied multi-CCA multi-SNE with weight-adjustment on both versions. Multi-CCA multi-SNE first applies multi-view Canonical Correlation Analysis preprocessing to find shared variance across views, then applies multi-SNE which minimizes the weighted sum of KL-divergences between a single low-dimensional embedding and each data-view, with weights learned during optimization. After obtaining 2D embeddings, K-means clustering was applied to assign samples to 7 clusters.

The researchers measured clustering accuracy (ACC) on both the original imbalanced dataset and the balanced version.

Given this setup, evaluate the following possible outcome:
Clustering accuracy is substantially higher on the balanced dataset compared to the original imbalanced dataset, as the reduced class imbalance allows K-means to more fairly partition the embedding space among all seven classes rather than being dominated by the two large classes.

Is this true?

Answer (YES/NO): YES